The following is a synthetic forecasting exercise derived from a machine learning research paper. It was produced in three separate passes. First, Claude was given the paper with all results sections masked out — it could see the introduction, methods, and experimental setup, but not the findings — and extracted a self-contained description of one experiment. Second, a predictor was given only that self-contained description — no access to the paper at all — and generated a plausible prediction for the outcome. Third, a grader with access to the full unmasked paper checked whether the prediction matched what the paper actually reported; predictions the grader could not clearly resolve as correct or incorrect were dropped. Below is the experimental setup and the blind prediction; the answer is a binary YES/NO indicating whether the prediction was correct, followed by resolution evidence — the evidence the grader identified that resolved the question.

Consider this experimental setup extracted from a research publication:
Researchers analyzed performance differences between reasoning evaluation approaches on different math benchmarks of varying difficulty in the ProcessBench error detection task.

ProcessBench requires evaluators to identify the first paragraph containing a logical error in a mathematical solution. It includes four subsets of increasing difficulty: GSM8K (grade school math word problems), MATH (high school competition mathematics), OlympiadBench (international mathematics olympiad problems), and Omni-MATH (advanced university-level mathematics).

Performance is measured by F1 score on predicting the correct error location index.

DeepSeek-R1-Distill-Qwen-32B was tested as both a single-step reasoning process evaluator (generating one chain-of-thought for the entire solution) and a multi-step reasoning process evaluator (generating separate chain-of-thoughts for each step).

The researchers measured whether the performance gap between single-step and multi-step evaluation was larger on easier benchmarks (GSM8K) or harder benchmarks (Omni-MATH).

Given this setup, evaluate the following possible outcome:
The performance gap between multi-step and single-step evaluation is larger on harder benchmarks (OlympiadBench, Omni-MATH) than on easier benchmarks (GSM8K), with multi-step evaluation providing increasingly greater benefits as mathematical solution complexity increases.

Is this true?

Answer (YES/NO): YES